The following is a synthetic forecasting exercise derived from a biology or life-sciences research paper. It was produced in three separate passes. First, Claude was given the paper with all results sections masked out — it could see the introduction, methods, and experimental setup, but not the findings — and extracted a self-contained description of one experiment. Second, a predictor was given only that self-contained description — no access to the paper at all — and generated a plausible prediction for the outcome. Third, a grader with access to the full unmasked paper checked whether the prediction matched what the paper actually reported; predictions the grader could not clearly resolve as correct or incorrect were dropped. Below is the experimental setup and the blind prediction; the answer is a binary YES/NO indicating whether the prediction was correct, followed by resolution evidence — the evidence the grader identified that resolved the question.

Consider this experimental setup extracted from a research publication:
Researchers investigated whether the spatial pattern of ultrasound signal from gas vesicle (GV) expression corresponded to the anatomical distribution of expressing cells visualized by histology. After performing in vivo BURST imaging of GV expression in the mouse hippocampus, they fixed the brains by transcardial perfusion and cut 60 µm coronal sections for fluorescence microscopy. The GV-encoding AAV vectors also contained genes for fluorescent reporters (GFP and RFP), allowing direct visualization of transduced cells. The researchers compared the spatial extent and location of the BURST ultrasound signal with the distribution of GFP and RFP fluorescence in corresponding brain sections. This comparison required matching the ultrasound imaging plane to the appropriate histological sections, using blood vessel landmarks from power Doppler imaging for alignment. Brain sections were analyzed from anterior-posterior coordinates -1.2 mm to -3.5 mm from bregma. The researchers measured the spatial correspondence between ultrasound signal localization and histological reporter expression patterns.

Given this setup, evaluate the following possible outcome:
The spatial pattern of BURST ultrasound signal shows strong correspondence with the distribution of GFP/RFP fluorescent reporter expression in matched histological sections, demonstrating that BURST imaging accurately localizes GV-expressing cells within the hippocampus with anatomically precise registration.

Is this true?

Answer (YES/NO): YES